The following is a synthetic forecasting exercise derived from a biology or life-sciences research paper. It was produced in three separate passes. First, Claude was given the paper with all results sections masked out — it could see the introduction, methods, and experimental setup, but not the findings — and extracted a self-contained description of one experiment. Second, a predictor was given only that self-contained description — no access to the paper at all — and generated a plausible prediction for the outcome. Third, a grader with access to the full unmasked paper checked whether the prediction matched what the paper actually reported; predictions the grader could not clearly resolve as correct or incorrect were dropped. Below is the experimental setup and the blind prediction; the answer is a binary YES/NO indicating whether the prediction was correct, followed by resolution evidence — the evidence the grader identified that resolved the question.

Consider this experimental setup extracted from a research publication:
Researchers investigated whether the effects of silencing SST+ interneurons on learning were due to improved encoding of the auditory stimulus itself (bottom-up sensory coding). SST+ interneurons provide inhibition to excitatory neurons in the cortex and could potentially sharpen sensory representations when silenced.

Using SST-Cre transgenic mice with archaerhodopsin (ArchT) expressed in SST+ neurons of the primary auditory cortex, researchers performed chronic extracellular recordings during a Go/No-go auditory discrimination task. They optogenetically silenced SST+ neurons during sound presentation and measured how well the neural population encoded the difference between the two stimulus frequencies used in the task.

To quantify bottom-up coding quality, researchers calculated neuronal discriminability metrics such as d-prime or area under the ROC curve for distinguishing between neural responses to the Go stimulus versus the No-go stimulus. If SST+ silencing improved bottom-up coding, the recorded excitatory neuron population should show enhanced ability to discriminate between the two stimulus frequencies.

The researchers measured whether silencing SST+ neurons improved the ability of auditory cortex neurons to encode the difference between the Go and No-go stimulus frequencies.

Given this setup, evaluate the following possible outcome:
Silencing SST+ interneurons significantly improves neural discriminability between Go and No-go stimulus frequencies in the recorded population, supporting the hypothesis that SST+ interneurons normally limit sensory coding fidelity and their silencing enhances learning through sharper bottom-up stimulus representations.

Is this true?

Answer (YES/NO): NO